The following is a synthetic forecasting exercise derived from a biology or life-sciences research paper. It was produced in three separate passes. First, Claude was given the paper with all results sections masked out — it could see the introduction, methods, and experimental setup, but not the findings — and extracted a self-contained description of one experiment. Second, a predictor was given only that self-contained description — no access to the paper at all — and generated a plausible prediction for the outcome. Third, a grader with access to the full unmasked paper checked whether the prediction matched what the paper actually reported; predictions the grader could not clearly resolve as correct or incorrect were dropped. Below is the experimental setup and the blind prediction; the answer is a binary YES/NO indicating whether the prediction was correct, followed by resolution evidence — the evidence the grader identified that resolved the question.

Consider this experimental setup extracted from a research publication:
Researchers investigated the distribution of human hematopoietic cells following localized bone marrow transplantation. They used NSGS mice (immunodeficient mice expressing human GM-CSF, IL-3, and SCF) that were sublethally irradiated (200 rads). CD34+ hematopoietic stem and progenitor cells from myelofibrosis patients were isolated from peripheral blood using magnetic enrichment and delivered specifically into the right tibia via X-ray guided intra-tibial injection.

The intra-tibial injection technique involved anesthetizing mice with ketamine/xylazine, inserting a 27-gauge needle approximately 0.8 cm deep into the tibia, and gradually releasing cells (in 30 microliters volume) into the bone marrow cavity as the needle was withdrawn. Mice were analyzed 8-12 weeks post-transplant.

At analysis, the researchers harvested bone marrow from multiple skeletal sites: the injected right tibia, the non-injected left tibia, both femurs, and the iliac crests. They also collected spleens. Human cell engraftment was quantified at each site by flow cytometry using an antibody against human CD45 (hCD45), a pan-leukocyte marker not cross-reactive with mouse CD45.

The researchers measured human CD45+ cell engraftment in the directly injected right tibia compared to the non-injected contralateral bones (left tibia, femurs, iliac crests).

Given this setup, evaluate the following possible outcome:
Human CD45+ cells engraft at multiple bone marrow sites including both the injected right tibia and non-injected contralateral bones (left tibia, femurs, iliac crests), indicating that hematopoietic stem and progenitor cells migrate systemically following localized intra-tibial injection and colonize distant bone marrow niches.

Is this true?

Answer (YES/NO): YES